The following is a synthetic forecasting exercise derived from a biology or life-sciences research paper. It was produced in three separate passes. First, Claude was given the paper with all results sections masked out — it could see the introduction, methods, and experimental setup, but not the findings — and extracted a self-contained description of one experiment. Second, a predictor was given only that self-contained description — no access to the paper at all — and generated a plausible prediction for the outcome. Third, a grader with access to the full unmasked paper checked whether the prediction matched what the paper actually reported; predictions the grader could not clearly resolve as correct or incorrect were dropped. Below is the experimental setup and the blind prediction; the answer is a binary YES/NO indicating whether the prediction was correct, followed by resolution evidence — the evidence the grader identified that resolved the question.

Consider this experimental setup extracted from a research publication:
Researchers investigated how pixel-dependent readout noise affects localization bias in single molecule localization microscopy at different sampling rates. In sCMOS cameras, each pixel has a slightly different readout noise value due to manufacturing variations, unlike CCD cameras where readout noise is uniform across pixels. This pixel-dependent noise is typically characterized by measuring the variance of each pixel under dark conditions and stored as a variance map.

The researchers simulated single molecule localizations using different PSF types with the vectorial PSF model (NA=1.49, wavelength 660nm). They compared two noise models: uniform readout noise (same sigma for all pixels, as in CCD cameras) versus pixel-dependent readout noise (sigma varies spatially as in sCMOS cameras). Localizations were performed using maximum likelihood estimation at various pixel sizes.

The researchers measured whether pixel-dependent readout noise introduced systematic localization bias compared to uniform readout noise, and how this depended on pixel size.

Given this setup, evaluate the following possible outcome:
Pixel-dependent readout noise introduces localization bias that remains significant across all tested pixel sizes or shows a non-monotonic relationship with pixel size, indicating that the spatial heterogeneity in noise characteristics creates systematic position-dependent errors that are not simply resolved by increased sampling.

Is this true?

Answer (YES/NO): NO